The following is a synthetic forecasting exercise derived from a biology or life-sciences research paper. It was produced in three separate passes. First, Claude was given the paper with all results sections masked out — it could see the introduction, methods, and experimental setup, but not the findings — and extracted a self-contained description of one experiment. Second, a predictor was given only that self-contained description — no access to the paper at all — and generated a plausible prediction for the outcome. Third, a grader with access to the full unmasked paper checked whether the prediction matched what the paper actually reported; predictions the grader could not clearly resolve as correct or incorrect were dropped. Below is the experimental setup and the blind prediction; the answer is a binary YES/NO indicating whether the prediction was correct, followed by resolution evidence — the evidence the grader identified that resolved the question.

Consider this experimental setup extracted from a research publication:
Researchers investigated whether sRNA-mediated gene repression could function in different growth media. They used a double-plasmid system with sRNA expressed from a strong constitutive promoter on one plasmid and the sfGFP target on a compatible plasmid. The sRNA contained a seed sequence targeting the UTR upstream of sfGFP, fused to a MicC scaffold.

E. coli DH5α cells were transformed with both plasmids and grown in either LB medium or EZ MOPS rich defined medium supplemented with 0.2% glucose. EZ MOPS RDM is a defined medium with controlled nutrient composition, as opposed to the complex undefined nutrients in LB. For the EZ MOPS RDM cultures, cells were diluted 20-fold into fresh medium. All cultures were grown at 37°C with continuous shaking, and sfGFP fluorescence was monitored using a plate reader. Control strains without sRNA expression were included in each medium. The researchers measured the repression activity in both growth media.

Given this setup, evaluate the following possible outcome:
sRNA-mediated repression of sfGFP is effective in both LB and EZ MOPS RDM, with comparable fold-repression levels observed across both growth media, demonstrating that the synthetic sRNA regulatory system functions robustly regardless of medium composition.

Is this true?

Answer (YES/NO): NO